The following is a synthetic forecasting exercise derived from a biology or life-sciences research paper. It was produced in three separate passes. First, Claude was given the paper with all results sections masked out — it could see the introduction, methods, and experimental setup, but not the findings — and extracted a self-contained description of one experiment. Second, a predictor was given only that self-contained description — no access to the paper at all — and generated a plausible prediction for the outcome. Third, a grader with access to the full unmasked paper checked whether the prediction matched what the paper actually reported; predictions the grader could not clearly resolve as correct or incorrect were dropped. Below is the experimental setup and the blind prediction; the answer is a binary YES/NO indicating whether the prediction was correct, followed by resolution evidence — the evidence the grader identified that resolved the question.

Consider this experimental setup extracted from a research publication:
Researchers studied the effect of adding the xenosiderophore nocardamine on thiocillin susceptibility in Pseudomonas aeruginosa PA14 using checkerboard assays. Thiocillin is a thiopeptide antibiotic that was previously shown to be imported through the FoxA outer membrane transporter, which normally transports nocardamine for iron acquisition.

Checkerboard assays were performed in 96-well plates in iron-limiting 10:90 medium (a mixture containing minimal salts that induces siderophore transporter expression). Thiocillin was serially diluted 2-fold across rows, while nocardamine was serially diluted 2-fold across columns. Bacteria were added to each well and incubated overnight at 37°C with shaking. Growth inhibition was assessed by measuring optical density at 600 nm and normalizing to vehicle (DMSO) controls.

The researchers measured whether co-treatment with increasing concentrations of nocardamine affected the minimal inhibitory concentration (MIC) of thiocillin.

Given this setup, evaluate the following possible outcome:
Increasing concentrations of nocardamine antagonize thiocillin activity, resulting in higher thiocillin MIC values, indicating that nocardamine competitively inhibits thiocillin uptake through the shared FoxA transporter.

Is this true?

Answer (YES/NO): YES